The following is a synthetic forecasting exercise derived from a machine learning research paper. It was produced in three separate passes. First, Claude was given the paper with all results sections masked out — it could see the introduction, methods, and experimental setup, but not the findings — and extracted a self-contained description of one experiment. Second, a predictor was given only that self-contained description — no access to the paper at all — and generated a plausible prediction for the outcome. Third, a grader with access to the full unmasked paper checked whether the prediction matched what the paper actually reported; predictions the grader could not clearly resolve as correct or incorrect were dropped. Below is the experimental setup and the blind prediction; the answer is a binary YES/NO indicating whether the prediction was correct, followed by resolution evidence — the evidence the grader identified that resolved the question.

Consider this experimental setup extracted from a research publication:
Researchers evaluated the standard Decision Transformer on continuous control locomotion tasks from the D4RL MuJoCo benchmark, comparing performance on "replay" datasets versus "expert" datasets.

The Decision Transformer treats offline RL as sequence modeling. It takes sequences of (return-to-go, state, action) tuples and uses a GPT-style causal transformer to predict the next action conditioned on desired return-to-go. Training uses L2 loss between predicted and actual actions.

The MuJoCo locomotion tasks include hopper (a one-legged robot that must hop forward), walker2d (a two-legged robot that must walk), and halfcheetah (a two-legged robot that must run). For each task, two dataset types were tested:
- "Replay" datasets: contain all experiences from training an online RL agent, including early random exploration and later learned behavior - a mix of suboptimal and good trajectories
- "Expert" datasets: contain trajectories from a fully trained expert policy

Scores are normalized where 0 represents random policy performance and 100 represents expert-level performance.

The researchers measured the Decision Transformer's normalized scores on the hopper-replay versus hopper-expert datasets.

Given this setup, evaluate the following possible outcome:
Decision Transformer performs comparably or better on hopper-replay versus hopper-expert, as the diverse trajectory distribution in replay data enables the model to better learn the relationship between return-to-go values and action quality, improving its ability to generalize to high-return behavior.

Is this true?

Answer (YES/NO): NO